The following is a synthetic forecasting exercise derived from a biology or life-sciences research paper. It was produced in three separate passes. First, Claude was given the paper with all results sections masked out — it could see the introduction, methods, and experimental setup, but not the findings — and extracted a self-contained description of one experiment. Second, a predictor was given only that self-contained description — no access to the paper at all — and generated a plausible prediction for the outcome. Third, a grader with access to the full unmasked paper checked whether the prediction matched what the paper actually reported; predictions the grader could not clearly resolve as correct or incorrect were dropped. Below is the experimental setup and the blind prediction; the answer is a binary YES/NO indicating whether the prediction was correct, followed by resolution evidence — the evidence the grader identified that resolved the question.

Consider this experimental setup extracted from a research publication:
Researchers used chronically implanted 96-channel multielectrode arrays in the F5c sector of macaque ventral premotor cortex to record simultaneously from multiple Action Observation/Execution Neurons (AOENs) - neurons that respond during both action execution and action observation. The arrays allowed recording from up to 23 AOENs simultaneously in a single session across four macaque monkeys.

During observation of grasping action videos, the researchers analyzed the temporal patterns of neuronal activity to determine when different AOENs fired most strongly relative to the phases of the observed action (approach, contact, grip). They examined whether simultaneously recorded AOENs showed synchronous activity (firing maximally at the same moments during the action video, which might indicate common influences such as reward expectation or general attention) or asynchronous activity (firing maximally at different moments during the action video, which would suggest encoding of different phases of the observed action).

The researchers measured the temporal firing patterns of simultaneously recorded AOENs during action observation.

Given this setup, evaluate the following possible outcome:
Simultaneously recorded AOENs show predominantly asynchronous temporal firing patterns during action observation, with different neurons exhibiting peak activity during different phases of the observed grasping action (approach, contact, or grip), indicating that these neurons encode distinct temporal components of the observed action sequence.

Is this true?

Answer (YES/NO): YES